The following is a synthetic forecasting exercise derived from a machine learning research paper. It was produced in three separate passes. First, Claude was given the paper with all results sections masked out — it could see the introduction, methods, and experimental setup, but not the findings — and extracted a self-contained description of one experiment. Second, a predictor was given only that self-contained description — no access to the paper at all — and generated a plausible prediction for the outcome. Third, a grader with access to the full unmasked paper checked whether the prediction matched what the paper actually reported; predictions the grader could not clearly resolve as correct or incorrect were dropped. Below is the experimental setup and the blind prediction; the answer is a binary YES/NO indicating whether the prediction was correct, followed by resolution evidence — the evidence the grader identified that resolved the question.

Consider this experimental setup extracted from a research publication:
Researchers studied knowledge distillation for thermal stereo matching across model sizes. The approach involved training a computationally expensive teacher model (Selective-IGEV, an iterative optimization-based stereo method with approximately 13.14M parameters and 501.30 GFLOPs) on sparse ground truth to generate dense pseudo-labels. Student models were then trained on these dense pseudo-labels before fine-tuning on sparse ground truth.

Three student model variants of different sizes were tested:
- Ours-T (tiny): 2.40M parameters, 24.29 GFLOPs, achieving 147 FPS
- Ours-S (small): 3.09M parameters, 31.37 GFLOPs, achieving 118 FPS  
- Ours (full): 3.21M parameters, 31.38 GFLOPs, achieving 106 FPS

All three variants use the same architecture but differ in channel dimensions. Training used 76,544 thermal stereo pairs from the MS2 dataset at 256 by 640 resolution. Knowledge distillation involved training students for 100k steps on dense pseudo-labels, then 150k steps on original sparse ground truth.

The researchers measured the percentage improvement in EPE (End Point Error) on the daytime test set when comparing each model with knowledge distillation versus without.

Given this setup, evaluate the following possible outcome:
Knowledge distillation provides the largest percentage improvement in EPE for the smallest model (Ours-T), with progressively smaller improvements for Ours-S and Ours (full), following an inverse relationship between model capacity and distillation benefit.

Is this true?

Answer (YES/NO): NO